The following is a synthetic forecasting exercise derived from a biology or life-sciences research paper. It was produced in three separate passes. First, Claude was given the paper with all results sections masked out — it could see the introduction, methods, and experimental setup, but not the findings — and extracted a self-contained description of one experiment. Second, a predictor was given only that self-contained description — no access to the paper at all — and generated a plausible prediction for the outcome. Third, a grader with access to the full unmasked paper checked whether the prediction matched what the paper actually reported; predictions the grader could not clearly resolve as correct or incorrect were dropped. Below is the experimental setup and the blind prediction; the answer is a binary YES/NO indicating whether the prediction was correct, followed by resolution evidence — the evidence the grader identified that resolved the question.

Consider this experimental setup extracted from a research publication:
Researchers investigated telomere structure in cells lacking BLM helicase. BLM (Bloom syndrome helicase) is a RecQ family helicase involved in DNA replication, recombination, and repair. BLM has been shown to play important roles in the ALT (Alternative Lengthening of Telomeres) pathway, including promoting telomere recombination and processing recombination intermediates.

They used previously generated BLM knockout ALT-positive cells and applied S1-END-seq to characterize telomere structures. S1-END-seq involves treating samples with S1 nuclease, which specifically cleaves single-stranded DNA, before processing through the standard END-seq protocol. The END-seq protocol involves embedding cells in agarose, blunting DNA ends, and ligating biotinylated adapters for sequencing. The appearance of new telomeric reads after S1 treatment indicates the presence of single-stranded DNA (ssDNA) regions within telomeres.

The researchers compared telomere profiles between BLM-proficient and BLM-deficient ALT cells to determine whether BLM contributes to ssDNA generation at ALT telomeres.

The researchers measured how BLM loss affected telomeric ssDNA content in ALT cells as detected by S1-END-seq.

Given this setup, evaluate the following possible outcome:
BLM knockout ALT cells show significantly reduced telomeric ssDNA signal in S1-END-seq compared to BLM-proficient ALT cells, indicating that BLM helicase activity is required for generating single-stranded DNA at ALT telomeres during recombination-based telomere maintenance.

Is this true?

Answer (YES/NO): YES